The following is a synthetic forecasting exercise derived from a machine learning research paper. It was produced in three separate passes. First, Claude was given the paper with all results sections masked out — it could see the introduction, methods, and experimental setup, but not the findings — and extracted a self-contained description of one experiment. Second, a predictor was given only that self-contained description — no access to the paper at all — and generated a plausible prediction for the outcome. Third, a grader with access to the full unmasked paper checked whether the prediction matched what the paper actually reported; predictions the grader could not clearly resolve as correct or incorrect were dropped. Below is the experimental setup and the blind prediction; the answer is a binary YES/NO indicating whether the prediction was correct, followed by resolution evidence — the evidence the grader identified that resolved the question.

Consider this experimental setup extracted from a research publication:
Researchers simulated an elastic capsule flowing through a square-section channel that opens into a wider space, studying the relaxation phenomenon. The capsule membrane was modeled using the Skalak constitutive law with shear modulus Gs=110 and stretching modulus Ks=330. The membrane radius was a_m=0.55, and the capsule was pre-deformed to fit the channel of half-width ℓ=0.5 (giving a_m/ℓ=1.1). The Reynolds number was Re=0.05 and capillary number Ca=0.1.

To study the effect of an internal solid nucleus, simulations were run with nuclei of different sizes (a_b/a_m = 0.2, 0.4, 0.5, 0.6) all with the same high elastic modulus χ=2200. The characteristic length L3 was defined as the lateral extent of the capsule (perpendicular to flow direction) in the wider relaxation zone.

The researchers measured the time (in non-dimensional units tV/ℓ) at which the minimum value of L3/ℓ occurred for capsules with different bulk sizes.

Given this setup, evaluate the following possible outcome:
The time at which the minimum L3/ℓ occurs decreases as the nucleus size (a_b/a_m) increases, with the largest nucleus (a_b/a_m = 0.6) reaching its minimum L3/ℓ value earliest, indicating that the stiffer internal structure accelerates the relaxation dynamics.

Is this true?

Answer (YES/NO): NO